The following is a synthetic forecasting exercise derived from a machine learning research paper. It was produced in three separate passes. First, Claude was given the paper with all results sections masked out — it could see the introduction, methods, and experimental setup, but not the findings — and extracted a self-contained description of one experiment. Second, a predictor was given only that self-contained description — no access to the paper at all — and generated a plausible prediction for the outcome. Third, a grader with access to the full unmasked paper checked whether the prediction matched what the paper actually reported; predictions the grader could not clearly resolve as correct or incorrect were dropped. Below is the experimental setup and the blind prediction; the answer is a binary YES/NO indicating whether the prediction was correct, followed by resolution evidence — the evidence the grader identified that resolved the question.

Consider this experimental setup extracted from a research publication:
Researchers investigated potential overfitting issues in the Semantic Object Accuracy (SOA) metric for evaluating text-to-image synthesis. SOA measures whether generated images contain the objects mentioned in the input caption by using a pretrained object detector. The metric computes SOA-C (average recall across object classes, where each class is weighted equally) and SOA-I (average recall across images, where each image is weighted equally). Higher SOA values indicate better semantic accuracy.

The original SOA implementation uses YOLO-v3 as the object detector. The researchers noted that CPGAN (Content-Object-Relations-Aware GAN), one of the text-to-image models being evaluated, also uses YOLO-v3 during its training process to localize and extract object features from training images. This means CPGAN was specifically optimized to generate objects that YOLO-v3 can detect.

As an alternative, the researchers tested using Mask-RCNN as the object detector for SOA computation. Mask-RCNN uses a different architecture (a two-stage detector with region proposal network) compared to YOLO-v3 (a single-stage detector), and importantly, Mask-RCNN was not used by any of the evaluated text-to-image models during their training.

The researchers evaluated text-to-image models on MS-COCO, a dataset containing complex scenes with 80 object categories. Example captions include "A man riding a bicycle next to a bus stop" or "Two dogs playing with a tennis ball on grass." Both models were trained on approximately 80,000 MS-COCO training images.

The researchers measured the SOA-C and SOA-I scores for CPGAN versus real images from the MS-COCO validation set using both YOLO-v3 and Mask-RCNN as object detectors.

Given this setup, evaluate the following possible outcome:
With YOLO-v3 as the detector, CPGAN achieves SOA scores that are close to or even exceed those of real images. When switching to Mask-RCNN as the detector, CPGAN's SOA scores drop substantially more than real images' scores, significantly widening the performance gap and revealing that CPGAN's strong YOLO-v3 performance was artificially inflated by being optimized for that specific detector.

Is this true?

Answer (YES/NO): NO